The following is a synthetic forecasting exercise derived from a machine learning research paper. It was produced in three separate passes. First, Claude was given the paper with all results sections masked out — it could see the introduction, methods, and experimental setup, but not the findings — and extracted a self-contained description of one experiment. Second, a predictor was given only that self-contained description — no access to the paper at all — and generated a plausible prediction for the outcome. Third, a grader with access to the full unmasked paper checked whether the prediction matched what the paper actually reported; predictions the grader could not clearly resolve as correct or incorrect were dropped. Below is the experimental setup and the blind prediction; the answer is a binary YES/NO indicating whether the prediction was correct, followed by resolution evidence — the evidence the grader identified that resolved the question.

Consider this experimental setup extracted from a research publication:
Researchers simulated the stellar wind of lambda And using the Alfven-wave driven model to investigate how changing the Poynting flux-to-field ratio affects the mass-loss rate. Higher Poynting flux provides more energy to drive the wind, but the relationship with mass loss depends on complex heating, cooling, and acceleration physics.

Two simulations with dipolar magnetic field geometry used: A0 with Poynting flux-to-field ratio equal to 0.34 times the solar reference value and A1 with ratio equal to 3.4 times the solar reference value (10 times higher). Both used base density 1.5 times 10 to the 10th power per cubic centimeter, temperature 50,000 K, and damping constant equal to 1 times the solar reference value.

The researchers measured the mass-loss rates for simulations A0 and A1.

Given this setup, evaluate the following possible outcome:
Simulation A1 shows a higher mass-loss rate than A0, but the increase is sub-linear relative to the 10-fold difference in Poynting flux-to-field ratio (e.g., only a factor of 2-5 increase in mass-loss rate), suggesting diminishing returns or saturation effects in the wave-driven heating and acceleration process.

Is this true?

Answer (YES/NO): NO